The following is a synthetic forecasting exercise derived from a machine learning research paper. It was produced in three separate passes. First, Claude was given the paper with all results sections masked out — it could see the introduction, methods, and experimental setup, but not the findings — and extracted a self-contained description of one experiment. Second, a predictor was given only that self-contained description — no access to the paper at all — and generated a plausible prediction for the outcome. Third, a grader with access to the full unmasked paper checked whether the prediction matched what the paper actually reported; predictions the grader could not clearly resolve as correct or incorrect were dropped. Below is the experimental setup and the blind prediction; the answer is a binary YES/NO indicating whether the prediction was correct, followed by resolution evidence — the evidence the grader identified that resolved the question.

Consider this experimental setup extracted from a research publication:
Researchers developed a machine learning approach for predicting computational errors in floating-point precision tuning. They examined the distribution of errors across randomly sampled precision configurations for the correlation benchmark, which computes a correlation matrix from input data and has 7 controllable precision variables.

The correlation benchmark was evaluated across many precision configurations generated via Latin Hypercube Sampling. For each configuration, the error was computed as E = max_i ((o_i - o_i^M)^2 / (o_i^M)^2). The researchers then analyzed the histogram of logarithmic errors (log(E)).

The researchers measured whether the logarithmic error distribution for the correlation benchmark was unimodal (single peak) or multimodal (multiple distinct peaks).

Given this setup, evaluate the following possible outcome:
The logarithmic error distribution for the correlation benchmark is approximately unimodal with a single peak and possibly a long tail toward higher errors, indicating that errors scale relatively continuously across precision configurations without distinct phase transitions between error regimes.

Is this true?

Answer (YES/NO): NO